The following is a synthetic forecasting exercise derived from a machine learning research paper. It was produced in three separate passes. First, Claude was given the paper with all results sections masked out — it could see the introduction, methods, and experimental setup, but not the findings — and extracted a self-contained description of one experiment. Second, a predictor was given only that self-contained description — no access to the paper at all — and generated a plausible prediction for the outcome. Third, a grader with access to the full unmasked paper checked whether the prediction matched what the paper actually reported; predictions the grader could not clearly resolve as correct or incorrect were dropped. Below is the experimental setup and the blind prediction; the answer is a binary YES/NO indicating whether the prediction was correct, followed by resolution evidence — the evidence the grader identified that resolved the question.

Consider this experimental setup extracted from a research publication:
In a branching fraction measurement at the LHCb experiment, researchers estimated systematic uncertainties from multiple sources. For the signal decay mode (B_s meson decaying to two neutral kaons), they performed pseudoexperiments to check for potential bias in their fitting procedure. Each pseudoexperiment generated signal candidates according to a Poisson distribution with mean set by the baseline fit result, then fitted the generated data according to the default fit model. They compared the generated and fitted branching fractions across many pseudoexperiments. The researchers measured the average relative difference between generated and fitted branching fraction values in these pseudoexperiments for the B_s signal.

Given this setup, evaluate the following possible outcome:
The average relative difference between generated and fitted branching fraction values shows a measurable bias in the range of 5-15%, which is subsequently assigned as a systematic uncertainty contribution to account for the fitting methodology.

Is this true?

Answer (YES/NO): YES